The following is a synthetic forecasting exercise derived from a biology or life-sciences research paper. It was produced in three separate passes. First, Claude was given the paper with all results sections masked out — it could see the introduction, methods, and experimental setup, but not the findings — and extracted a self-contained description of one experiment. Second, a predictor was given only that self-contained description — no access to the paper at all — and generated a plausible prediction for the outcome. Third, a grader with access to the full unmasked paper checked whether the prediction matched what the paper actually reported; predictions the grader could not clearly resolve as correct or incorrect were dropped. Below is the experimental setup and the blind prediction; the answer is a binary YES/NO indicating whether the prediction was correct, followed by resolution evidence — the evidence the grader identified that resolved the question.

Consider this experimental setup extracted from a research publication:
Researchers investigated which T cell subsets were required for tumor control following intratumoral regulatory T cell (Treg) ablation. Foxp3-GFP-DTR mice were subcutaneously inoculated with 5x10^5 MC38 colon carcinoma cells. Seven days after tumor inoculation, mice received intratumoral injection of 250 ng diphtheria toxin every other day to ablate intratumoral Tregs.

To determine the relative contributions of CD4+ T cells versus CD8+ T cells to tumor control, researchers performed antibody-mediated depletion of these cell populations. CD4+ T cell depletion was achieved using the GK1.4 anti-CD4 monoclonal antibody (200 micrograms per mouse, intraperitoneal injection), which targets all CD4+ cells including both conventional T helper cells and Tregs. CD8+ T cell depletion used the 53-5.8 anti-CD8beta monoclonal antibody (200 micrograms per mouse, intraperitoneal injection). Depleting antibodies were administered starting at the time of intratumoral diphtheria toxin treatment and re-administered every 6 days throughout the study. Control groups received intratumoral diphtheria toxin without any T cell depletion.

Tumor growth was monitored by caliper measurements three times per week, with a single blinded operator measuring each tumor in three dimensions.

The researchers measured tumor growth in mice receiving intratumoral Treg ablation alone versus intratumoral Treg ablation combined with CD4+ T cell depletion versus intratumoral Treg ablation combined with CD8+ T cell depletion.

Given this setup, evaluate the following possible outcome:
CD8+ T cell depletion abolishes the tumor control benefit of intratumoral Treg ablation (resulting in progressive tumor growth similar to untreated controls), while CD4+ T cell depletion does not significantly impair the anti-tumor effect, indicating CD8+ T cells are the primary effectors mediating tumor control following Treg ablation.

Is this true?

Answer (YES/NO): NO